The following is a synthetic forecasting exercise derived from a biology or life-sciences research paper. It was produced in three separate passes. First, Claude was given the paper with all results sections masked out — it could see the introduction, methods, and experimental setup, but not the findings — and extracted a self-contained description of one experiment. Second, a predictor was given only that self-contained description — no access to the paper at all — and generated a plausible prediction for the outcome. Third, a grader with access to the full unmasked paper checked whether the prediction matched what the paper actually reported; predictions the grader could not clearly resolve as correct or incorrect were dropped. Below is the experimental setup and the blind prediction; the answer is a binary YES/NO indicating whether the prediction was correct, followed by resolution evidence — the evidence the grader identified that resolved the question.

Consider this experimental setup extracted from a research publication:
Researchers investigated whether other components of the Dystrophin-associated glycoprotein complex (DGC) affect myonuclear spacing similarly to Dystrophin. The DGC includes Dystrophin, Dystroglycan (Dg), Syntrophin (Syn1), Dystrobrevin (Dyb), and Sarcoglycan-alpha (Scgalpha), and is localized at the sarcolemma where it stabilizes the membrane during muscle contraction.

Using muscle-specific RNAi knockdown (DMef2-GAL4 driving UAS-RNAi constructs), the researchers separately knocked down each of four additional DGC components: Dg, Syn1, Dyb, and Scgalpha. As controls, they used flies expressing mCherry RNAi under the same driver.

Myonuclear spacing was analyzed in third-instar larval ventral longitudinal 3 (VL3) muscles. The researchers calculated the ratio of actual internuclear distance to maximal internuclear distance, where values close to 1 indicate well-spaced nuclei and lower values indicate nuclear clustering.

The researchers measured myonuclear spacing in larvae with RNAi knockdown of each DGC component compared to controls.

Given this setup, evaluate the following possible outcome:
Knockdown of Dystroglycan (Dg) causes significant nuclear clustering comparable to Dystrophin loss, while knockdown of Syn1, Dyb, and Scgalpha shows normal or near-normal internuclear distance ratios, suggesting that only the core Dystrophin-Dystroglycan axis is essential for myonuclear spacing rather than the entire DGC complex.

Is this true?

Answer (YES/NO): NO